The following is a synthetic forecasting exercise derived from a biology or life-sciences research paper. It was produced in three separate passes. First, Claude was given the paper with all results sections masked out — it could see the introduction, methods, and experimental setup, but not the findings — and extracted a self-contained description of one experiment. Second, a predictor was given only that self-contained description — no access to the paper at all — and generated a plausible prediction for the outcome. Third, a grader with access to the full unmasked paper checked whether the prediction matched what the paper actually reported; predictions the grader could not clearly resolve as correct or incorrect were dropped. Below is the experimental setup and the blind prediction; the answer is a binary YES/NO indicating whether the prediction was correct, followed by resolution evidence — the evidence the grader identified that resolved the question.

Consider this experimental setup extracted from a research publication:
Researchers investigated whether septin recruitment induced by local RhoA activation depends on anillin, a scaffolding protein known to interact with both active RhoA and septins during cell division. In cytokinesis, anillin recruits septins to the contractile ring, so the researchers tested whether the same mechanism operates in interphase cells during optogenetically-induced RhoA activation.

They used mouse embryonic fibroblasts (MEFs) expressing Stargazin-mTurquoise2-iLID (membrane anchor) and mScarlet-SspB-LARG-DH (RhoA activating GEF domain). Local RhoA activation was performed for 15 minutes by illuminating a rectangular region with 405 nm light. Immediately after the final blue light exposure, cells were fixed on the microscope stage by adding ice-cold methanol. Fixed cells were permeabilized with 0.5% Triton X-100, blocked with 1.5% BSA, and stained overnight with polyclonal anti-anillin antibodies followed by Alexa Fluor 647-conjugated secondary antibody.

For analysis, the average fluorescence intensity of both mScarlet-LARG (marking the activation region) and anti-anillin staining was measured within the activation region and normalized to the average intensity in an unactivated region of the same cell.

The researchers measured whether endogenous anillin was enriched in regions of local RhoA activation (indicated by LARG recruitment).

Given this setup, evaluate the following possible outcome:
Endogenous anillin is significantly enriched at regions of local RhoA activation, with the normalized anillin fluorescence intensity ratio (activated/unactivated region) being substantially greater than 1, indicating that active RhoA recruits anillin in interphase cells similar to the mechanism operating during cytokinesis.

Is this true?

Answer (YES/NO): NO